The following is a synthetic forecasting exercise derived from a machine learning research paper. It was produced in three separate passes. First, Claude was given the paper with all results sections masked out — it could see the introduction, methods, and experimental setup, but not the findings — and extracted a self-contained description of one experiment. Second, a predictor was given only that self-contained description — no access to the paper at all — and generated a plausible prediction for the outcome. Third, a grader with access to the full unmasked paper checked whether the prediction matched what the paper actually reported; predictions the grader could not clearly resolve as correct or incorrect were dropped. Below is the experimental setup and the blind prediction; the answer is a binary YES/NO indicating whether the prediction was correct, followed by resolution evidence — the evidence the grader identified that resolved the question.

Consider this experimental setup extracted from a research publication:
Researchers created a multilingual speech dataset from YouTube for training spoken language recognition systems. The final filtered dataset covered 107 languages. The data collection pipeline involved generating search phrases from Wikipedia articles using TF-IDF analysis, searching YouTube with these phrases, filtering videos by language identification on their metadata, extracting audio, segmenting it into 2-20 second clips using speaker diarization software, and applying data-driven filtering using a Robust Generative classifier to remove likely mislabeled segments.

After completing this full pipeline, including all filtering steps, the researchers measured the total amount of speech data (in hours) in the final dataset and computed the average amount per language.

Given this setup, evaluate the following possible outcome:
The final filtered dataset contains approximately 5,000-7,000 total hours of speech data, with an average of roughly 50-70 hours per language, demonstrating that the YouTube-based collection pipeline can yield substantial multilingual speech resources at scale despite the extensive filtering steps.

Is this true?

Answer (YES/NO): YES